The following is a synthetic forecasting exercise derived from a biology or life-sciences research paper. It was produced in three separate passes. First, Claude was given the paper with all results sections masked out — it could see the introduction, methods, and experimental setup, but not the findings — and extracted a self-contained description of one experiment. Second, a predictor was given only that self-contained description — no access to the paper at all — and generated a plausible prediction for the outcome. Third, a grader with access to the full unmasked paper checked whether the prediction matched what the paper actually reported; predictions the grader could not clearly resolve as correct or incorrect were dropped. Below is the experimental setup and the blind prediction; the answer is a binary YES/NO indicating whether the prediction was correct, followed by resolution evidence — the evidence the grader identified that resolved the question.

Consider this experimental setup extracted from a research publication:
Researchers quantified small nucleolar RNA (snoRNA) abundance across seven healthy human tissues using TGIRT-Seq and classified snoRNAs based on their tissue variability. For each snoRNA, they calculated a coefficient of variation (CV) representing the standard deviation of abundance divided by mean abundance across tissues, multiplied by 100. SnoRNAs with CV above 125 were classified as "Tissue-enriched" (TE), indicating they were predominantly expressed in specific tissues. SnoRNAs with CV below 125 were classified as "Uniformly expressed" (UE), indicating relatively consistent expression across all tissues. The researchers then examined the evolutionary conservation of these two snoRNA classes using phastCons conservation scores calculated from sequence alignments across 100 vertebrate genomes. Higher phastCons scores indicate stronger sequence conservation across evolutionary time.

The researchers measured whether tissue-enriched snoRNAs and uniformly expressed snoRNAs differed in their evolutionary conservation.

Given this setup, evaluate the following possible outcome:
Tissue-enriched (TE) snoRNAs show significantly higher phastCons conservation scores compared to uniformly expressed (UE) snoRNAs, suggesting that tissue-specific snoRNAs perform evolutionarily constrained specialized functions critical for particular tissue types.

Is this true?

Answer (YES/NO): NO